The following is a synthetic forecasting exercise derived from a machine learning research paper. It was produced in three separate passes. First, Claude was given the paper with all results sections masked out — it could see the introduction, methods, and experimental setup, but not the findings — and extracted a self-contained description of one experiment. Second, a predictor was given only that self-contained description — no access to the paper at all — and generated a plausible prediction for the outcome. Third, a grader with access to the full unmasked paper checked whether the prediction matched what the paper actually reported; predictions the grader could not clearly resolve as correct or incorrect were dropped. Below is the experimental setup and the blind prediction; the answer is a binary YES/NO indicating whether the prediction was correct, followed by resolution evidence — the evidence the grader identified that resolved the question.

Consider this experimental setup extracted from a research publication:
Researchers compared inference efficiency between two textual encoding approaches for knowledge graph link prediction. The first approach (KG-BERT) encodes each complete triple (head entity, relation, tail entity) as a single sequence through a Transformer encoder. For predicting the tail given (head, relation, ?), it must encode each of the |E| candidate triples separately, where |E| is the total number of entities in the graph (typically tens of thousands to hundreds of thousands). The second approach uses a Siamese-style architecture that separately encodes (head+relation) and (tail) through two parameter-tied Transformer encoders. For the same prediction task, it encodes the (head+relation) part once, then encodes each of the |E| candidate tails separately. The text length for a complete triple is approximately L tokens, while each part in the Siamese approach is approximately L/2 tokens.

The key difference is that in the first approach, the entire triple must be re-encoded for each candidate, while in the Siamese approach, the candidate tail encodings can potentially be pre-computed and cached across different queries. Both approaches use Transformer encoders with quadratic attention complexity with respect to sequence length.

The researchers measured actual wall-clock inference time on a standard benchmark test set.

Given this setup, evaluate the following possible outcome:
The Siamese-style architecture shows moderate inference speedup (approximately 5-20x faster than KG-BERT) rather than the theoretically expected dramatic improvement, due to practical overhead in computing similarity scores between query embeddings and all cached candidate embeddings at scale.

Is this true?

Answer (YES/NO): NO